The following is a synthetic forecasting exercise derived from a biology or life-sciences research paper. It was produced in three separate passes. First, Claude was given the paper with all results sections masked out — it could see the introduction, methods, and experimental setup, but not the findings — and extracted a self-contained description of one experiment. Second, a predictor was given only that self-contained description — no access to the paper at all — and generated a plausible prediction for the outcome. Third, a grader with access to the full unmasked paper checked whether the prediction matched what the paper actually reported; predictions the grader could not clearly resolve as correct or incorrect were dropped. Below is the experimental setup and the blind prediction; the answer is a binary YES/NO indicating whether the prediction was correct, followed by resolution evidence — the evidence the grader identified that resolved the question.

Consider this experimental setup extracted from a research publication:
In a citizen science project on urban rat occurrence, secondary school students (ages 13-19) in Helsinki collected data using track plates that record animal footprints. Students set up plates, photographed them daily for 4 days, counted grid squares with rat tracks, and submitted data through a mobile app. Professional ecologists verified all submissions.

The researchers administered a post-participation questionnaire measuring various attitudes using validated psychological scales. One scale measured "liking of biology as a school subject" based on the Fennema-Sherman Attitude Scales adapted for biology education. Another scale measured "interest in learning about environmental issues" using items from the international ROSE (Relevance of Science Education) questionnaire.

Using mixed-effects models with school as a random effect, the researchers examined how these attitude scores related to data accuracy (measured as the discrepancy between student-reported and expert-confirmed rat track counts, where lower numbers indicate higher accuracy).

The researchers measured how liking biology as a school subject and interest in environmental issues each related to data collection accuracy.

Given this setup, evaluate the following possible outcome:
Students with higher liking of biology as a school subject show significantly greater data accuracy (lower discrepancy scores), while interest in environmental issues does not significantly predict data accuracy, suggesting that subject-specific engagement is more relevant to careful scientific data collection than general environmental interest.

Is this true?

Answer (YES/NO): NO